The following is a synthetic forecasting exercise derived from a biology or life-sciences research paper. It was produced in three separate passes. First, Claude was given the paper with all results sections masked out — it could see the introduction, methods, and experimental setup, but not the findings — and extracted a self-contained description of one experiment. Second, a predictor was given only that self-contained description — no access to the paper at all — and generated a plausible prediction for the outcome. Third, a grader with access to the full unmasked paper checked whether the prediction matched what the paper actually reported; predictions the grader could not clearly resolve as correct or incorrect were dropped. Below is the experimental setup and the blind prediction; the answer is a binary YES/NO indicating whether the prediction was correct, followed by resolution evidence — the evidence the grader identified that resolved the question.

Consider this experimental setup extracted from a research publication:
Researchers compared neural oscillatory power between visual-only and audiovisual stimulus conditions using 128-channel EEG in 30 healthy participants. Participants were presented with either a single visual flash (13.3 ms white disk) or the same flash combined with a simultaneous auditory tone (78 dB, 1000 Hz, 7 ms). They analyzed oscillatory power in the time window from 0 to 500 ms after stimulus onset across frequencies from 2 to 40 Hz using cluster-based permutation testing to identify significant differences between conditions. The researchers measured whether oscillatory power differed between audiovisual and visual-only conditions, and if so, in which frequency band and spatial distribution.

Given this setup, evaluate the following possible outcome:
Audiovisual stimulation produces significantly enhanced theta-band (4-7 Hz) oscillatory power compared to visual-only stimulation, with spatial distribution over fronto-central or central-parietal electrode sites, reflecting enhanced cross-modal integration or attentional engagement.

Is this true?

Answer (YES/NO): NO